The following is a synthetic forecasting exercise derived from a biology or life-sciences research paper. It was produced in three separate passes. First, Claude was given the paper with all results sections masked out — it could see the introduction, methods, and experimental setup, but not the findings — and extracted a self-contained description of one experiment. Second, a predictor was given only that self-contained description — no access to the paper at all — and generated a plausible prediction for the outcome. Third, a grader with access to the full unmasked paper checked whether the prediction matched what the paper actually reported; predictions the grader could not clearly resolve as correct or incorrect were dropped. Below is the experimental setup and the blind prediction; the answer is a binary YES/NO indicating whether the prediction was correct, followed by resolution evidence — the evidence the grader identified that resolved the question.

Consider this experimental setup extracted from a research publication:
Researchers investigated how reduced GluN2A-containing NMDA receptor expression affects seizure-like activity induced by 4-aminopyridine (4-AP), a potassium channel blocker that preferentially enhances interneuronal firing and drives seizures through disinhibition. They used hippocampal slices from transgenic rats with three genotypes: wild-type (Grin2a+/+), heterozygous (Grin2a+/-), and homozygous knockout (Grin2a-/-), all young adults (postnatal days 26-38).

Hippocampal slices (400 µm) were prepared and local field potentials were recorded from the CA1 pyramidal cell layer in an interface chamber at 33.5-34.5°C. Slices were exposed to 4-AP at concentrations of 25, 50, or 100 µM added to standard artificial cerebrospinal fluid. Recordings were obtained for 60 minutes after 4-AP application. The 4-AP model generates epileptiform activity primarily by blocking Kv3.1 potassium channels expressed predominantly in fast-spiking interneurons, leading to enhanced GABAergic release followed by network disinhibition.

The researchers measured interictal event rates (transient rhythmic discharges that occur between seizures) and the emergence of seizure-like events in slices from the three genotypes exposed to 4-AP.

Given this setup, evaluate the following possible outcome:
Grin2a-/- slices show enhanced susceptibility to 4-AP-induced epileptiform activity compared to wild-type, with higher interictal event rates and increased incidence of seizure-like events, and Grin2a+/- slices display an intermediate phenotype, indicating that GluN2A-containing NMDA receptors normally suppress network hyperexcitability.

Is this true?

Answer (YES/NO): NO